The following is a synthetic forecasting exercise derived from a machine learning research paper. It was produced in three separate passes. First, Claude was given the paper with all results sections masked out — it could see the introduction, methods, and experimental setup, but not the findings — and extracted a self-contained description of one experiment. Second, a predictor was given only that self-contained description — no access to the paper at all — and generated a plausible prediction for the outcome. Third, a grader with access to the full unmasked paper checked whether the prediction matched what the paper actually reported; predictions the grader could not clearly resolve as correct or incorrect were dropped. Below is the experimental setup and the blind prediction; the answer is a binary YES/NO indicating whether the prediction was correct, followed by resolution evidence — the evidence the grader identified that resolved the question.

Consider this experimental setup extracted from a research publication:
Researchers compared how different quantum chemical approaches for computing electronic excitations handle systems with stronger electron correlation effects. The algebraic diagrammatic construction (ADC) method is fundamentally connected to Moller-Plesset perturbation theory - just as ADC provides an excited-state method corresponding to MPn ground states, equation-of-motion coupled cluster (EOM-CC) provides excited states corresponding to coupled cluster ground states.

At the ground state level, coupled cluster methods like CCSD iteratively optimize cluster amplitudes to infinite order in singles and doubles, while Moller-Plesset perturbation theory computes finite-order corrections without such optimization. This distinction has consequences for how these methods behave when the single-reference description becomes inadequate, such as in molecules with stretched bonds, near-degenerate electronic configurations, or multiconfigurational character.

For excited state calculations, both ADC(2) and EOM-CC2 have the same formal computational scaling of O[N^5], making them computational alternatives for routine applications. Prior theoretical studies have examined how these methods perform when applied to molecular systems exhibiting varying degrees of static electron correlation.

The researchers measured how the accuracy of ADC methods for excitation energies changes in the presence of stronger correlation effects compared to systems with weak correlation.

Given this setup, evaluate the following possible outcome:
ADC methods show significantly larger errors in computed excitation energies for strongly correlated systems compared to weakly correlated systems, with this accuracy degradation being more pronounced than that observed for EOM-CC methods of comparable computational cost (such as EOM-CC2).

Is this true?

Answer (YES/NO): YES